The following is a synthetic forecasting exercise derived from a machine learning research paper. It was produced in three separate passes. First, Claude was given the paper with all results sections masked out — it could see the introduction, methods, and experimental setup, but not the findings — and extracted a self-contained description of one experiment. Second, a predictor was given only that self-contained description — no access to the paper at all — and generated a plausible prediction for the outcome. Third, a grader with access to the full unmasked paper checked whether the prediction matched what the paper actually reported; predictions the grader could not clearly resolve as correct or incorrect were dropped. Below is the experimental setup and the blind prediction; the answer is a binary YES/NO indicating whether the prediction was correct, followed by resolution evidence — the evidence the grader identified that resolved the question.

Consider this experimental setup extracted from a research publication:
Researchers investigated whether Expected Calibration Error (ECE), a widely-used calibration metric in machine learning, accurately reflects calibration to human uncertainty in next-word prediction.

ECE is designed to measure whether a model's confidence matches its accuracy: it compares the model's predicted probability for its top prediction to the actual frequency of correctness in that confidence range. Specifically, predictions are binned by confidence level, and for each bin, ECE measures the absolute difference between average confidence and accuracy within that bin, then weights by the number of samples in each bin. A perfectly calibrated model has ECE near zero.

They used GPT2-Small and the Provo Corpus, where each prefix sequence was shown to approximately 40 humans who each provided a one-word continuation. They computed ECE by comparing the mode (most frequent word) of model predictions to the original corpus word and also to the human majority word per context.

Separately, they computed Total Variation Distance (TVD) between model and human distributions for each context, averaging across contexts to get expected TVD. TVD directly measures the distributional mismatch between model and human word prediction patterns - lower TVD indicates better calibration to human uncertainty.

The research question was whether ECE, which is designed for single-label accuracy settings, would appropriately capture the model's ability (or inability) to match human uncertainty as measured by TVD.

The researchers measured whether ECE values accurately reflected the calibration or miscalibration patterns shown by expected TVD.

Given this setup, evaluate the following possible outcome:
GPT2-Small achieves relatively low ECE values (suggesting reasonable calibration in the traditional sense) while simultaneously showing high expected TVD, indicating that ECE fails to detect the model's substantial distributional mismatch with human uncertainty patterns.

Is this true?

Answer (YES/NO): YES